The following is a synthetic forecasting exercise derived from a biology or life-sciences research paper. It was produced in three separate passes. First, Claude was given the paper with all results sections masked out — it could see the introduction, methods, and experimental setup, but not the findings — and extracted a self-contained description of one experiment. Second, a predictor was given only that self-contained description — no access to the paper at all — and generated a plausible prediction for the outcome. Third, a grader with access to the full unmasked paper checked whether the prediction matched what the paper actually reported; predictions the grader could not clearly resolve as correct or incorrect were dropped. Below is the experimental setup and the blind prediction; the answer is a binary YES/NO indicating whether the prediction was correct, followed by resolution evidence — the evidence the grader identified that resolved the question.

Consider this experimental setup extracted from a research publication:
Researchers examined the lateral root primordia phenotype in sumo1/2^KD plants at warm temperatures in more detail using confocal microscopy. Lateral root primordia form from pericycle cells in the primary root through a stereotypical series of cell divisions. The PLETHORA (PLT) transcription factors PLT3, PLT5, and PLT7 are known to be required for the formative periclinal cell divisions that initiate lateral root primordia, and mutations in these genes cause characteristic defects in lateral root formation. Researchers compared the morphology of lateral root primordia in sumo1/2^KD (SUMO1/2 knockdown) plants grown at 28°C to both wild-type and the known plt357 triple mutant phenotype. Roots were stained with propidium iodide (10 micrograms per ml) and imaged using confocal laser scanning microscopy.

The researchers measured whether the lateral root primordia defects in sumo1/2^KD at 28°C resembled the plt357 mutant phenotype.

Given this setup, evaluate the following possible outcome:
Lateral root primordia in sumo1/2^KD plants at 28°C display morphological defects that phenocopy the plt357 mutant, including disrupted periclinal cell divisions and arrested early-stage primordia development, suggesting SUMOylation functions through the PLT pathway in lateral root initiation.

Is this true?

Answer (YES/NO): YES